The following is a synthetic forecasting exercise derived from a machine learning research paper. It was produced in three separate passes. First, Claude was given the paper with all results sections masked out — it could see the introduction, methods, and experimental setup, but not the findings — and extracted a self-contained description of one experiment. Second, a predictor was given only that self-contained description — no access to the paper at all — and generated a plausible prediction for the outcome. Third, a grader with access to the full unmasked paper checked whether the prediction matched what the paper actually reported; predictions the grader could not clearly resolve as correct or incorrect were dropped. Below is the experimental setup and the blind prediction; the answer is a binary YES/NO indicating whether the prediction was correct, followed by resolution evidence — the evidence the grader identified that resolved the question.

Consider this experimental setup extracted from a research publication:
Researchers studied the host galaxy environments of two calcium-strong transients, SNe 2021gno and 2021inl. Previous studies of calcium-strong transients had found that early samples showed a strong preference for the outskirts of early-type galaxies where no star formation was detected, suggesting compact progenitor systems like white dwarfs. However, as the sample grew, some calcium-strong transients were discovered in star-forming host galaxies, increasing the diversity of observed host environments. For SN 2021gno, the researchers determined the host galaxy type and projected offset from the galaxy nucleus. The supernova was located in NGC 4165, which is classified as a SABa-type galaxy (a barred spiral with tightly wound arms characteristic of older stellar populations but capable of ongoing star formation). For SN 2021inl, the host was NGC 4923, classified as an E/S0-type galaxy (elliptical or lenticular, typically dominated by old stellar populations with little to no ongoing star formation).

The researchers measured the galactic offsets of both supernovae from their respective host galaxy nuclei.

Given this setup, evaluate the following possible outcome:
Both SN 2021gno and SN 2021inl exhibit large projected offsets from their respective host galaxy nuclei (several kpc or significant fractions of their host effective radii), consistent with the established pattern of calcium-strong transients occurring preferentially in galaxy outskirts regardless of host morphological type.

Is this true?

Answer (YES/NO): YES